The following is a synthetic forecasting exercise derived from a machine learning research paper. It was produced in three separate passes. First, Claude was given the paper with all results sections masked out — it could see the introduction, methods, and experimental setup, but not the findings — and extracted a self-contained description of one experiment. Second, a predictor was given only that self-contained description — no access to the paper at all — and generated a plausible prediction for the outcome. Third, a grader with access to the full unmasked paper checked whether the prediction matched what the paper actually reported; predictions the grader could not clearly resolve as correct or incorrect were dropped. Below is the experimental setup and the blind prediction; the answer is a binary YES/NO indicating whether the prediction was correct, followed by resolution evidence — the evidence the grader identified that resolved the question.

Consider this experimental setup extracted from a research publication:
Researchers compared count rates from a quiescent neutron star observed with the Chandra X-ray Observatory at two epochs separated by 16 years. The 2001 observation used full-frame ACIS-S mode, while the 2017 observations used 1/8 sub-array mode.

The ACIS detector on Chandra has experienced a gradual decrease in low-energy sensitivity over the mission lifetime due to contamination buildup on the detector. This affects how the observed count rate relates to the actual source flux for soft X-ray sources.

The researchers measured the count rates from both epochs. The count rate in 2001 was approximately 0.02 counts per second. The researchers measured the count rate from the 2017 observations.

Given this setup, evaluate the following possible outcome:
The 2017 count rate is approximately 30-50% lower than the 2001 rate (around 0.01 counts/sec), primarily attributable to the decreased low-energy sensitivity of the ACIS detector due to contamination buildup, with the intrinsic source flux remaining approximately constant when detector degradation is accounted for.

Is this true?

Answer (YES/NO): NO